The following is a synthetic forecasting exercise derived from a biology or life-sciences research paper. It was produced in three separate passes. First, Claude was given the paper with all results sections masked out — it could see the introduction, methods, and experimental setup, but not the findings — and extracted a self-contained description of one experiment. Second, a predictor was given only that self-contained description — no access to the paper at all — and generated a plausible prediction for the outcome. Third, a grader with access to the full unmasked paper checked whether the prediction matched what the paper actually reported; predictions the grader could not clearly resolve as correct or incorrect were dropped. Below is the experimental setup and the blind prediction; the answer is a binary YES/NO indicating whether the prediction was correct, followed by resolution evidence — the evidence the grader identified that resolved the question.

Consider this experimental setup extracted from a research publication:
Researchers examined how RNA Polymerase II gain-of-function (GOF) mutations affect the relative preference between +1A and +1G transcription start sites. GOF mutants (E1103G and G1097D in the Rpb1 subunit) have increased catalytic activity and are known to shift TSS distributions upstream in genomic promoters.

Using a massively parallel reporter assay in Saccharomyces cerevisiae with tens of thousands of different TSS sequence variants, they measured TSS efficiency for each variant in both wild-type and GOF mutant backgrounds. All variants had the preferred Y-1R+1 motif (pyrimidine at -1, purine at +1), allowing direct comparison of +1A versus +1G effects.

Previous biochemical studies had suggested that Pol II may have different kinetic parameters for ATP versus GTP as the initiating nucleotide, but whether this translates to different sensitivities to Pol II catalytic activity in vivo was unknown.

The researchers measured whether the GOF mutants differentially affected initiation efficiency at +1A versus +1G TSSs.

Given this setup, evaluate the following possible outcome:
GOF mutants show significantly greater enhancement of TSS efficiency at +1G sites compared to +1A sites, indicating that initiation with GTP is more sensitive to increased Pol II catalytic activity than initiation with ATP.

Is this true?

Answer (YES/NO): NO